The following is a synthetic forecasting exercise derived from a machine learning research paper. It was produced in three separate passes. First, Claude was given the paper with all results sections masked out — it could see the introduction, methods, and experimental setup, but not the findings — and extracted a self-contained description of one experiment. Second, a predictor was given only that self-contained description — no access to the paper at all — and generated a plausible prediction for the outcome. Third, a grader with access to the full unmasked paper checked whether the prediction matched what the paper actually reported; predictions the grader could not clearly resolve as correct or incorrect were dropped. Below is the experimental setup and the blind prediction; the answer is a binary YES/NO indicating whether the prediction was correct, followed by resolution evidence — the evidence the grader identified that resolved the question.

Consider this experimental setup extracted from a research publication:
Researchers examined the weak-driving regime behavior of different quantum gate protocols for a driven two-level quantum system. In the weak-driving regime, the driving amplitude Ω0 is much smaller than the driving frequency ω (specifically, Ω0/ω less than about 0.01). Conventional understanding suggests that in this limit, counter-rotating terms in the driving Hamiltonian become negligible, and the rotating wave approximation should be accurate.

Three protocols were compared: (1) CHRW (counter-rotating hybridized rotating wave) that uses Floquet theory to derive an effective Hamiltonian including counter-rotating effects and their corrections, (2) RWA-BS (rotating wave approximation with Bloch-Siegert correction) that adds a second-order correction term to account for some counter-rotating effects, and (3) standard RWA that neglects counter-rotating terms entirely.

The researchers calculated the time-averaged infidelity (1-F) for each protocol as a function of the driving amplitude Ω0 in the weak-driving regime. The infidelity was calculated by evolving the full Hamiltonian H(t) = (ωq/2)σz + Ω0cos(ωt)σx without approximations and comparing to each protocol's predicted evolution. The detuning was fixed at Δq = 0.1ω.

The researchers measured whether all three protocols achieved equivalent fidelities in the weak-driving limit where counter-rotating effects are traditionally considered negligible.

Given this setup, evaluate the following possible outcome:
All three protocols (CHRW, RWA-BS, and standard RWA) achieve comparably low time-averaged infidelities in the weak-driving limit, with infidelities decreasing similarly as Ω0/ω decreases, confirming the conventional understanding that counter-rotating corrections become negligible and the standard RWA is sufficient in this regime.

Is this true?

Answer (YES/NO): NO